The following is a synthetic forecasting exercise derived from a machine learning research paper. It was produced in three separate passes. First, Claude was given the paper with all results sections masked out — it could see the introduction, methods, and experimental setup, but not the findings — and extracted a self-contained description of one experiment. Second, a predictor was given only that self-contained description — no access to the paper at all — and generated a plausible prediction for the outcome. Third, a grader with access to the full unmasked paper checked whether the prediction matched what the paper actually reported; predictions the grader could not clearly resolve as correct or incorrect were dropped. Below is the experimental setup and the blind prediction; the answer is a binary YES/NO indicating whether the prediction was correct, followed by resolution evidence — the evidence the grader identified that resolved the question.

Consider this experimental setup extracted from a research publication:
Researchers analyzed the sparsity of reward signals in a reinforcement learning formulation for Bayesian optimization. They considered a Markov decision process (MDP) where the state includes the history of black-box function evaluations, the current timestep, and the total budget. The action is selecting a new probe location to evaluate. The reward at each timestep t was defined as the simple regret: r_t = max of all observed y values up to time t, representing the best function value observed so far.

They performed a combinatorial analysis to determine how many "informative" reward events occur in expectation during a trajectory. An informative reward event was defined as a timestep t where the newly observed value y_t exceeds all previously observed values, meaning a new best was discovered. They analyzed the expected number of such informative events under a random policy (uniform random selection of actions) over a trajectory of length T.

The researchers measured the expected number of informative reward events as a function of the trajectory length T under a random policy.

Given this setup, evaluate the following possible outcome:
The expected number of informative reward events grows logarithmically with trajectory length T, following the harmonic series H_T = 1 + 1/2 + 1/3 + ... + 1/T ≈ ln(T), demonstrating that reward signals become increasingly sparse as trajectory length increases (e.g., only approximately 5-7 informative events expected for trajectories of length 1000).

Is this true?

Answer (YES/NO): YES